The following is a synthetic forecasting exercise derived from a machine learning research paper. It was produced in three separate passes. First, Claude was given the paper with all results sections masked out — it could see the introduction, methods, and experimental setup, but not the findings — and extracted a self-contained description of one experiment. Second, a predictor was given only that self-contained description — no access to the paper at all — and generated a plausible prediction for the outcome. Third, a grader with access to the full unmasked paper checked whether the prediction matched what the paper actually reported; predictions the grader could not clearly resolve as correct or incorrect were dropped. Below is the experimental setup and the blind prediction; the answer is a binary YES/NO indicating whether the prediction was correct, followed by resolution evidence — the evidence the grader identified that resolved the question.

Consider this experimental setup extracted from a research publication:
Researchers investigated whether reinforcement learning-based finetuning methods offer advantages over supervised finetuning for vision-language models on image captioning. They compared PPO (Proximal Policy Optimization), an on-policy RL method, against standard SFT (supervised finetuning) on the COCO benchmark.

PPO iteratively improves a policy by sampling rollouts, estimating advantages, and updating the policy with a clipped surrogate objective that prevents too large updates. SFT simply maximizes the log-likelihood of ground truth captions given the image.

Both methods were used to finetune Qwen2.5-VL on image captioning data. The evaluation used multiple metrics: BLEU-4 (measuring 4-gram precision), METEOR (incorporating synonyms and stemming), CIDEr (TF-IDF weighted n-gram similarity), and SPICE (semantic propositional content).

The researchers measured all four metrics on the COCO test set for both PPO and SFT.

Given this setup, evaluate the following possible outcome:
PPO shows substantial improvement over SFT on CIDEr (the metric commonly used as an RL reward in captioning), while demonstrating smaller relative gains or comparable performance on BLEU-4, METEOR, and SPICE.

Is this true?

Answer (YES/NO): NO